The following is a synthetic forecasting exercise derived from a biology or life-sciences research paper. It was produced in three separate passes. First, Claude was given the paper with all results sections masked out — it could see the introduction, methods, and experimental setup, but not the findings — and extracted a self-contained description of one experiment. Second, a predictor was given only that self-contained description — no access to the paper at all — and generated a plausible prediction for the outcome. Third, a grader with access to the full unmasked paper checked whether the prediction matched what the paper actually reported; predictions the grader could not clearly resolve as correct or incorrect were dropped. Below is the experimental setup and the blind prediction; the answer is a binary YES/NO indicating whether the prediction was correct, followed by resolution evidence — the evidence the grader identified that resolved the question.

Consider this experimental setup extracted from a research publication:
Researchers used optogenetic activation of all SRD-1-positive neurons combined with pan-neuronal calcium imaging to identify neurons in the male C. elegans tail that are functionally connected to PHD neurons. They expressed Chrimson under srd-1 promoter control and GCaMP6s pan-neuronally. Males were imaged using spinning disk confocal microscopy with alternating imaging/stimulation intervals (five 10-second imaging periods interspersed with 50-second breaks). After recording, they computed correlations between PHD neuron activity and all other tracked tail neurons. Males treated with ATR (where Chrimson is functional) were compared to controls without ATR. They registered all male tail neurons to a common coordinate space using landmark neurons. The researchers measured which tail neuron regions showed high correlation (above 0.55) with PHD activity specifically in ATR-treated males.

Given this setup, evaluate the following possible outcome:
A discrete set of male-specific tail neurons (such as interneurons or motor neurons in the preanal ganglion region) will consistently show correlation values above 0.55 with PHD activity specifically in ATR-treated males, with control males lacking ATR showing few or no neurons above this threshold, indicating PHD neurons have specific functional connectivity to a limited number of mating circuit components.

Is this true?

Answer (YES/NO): YES